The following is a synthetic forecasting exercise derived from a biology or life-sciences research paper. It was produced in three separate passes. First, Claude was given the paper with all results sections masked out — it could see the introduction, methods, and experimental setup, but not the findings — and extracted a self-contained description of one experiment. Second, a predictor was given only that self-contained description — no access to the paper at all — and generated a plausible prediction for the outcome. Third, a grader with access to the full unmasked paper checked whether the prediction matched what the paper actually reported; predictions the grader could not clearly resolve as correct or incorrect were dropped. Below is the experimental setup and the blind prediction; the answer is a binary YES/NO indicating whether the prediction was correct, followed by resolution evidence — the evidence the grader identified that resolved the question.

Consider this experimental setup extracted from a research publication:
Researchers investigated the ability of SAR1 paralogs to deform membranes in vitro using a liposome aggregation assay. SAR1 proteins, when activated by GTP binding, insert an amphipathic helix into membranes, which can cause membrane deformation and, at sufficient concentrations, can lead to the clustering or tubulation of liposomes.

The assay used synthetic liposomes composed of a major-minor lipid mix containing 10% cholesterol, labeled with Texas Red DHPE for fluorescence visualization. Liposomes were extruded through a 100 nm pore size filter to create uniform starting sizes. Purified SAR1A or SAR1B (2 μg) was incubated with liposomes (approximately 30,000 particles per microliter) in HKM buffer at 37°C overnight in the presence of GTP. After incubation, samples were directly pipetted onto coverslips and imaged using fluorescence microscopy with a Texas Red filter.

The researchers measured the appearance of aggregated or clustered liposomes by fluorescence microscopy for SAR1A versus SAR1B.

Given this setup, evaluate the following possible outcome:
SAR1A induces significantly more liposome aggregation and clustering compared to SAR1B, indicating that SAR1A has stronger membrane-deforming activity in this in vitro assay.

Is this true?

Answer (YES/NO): YES